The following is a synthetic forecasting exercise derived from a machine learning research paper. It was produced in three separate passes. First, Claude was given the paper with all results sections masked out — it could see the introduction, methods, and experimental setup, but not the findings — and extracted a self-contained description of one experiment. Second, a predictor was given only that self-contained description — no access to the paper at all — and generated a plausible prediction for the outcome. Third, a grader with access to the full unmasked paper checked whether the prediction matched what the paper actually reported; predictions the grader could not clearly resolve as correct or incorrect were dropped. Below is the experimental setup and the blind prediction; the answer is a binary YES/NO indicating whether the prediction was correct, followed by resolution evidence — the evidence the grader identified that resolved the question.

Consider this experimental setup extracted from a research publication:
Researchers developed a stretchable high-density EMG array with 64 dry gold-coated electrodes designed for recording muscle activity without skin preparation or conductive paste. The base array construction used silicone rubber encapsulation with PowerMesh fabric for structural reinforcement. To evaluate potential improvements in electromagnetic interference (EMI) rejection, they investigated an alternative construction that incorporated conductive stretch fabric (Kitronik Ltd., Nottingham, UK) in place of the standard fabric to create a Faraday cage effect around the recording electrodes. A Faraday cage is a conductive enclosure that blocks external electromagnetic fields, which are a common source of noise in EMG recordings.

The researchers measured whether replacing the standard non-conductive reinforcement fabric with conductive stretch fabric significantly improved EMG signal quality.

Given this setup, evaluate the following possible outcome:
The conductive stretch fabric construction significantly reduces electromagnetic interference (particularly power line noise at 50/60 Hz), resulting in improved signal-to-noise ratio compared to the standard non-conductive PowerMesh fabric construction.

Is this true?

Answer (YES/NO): NO